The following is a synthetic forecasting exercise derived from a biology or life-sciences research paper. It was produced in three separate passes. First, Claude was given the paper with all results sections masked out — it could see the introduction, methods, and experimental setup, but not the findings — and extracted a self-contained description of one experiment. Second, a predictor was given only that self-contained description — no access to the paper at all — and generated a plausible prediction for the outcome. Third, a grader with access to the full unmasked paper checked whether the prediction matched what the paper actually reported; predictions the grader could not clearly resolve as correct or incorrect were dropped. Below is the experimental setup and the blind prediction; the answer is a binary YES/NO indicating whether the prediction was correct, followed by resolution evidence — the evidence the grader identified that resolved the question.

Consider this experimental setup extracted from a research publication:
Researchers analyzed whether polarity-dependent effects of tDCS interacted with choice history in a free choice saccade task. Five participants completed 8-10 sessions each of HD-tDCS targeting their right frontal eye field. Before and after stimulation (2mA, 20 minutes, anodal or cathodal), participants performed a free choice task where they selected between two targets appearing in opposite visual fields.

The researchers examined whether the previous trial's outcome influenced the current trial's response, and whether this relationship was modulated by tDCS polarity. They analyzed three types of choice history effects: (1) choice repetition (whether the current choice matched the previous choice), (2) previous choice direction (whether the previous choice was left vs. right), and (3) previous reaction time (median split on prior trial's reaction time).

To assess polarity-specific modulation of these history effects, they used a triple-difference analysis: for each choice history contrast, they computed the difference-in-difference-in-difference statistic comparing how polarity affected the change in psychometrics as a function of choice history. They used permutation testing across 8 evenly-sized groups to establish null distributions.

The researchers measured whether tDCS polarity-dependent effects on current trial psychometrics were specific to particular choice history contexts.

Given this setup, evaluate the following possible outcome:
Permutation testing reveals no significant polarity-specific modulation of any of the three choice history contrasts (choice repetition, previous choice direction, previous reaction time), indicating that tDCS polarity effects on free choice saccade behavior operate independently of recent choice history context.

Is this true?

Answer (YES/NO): NO